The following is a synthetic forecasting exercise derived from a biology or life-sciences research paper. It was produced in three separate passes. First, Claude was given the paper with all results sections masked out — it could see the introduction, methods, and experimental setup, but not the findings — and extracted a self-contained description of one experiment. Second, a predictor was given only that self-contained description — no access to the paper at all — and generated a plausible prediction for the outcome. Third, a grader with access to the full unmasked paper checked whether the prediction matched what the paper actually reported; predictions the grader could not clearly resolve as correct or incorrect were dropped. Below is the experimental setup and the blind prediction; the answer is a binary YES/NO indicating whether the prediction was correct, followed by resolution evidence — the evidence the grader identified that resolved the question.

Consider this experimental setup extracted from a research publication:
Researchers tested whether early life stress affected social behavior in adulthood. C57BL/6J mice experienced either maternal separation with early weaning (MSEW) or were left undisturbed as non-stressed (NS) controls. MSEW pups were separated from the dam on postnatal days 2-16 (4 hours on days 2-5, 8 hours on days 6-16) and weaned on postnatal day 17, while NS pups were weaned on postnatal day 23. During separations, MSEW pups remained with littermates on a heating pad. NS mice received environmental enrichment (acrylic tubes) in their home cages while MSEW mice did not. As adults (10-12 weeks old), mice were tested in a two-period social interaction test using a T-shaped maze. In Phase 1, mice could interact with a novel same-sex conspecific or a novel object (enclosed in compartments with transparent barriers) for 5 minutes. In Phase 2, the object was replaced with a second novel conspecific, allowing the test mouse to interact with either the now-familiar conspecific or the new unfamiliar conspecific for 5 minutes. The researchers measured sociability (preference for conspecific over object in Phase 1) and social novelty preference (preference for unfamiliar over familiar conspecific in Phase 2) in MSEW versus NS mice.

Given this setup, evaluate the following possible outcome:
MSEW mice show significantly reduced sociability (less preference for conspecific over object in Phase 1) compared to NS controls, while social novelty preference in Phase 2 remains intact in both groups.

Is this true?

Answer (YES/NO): NO